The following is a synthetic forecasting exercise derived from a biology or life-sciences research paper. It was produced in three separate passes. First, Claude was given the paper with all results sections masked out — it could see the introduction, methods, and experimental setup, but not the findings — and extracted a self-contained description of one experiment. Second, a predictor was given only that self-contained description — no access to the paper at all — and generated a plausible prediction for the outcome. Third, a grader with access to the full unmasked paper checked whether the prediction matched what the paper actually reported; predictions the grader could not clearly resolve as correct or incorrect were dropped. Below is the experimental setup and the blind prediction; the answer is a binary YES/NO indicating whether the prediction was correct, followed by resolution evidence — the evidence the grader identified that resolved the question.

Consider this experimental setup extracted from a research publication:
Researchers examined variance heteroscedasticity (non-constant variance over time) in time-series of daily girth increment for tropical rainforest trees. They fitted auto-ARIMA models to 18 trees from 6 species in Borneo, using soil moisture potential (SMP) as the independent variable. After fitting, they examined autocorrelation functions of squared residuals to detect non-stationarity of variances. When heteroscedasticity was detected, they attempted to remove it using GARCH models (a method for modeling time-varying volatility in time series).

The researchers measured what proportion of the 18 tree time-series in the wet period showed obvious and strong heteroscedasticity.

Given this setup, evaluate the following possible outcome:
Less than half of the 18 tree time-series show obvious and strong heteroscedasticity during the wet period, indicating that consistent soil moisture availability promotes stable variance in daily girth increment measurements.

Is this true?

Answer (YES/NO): YES